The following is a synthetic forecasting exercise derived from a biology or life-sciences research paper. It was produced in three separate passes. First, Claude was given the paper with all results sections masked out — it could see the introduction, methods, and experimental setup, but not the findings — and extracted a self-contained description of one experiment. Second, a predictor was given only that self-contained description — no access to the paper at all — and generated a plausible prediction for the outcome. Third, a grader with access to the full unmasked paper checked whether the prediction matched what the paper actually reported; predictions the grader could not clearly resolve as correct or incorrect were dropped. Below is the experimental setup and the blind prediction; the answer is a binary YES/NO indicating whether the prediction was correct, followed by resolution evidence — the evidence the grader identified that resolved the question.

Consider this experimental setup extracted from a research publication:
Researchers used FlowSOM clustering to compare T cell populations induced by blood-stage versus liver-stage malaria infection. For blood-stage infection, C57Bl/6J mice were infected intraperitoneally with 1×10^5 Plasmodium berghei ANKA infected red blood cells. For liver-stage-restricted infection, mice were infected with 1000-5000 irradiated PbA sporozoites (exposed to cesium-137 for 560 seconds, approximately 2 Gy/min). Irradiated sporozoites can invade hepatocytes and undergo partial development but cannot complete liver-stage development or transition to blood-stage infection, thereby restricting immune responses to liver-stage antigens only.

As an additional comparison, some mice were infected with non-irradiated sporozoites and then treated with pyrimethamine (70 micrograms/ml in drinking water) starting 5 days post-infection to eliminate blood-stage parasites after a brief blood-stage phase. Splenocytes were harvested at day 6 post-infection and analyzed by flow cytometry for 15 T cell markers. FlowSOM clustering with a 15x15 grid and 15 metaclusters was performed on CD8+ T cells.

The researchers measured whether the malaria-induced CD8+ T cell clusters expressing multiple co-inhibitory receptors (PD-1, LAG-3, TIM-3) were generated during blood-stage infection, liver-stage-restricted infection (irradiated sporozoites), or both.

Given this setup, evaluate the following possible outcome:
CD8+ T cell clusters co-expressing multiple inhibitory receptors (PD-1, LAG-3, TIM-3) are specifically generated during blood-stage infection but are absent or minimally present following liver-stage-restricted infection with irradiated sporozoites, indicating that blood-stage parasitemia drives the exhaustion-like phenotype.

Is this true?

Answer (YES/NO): YES